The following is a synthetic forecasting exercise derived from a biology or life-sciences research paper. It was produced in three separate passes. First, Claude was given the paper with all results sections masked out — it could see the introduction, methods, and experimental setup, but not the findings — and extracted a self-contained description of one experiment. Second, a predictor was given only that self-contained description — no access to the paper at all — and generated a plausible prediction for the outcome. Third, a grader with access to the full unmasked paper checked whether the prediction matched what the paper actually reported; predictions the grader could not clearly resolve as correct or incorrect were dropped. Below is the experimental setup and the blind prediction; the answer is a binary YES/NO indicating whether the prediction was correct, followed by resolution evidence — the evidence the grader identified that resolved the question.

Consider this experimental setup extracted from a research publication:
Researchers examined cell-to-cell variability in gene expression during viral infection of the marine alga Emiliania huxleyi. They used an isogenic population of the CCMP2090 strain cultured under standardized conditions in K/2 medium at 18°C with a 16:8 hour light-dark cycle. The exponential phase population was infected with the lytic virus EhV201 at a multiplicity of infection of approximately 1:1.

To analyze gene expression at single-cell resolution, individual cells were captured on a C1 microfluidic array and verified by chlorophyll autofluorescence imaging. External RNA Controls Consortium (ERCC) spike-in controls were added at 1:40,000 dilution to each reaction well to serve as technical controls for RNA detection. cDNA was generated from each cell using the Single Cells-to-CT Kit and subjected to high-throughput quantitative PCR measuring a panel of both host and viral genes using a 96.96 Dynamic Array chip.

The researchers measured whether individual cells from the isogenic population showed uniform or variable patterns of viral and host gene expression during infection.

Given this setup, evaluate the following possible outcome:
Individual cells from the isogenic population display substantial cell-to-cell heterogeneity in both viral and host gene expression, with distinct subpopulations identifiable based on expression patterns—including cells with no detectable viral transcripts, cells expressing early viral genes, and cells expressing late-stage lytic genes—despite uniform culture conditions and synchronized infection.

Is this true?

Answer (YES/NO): YES